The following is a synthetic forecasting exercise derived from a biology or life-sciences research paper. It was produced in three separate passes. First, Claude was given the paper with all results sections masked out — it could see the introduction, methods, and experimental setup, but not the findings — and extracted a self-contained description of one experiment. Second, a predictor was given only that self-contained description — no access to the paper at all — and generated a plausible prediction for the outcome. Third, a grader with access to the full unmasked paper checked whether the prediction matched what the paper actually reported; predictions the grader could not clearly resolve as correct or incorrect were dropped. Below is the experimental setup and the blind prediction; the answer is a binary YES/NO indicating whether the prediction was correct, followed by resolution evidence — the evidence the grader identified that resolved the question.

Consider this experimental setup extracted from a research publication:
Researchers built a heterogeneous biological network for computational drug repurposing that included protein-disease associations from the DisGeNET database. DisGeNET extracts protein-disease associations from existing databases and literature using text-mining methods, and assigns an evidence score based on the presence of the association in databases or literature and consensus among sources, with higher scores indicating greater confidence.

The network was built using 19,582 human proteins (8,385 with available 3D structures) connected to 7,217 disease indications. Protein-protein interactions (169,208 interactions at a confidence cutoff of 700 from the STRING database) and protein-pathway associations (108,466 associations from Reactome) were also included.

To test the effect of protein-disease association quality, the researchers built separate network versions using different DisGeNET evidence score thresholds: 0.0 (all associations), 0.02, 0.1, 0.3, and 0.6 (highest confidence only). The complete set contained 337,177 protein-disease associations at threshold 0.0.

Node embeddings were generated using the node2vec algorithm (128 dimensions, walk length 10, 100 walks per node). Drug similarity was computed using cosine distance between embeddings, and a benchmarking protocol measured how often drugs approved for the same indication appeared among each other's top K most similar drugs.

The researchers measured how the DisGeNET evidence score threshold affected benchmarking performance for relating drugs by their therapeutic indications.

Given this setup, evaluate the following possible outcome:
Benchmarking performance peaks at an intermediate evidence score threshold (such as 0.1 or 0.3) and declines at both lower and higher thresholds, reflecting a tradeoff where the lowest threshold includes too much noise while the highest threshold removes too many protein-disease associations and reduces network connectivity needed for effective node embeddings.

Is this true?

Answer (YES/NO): NO